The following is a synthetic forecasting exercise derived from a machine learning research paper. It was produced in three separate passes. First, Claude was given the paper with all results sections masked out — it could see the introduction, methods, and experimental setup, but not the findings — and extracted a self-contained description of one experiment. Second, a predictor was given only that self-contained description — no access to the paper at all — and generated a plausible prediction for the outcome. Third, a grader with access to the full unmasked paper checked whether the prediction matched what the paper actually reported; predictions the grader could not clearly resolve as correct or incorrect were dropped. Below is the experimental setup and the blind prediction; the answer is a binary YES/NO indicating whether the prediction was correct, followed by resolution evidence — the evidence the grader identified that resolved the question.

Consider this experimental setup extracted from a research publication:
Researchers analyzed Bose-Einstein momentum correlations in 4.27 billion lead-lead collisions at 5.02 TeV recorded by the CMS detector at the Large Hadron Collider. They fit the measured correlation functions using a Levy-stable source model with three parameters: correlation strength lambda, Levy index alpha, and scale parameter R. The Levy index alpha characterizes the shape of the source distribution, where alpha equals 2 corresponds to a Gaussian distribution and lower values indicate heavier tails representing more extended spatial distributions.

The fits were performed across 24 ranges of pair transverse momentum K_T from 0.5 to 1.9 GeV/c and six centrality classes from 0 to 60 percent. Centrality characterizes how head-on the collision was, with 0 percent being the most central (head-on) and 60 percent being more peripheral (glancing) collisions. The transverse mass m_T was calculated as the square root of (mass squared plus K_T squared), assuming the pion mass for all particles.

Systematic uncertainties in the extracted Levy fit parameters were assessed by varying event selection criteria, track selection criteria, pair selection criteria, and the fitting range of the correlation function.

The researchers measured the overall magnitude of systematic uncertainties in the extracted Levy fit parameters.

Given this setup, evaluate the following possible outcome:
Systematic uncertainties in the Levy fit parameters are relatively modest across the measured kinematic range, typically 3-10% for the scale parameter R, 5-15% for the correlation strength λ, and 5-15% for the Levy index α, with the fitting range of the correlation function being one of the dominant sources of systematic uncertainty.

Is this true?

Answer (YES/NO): NO